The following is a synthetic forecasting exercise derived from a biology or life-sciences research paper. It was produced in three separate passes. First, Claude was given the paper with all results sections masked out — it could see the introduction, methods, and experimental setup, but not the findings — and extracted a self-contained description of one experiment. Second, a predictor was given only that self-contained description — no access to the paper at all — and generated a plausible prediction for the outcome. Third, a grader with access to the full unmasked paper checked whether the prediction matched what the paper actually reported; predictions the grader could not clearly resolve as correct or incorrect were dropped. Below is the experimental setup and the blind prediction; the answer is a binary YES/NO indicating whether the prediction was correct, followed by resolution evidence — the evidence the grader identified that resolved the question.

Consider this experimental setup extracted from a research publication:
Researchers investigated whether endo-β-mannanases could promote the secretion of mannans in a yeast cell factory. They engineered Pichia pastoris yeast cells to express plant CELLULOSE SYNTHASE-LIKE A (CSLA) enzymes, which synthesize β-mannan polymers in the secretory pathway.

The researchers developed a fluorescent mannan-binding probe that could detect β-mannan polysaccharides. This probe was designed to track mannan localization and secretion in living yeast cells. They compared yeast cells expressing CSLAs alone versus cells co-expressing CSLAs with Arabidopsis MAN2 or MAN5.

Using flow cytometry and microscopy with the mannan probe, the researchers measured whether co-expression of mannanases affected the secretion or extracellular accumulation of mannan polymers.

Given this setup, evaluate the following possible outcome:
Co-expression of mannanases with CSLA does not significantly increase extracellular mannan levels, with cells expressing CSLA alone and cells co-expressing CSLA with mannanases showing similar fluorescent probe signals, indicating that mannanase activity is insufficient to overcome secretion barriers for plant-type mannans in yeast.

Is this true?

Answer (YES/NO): NO